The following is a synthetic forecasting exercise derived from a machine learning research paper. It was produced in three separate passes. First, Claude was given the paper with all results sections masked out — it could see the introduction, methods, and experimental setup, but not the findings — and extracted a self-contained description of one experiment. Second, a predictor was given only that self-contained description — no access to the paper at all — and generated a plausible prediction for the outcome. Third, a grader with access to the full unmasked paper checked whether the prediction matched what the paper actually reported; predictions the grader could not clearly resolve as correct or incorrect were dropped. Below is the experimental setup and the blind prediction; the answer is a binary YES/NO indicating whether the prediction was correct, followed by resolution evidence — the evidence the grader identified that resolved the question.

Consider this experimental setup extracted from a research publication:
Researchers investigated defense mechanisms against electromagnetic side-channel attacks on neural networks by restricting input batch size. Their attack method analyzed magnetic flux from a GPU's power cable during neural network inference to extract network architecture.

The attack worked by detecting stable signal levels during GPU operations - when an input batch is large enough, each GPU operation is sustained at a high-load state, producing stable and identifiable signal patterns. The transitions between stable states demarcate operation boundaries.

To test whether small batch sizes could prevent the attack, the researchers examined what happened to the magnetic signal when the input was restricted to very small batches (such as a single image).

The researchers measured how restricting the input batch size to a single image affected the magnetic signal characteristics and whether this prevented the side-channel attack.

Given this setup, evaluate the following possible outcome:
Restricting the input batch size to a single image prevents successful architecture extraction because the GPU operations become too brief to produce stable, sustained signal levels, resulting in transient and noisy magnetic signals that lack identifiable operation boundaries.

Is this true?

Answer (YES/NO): YES